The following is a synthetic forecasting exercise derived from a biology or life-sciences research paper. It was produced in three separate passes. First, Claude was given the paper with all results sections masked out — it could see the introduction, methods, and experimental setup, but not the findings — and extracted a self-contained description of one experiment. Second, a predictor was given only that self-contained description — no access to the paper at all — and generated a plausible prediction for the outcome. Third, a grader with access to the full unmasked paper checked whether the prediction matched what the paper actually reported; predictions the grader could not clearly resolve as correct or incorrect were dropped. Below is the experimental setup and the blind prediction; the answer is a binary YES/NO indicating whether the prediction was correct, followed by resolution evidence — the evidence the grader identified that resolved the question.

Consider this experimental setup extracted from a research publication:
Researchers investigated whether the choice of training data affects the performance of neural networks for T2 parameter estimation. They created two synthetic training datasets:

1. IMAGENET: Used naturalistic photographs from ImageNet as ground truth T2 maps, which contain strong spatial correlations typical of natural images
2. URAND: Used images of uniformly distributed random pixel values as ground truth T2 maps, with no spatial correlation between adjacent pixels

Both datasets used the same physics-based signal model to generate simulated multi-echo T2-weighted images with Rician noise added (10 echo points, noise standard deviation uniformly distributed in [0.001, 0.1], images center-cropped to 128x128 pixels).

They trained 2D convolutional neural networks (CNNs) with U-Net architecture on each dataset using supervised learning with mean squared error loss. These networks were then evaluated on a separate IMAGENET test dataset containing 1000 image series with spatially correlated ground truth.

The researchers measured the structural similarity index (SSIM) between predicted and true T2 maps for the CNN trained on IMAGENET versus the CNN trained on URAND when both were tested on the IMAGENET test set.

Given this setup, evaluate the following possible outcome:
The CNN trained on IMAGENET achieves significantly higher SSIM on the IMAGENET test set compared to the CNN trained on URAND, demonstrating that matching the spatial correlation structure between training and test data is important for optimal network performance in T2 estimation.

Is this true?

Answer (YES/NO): YES